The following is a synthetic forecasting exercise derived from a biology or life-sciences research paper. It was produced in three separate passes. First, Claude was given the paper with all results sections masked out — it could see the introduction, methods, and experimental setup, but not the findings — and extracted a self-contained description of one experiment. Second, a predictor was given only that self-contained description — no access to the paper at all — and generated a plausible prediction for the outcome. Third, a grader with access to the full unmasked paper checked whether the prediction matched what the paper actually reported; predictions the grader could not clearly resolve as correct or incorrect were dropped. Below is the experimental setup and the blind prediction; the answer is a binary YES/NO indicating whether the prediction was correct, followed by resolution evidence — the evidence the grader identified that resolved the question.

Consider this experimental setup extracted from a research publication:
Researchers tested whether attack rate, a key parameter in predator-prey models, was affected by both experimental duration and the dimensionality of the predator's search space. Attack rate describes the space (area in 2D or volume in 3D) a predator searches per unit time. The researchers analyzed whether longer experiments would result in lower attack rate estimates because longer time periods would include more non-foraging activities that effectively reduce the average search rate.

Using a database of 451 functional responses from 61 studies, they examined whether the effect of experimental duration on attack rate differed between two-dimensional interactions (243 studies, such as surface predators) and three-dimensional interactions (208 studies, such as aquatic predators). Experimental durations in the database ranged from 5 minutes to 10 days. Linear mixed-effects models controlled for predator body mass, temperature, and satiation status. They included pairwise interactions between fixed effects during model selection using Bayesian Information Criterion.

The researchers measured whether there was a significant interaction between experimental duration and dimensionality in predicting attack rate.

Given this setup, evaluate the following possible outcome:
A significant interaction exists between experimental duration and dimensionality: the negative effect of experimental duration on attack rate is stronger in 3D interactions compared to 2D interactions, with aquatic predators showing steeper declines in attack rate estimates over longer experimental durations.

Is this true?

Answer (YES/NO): NO